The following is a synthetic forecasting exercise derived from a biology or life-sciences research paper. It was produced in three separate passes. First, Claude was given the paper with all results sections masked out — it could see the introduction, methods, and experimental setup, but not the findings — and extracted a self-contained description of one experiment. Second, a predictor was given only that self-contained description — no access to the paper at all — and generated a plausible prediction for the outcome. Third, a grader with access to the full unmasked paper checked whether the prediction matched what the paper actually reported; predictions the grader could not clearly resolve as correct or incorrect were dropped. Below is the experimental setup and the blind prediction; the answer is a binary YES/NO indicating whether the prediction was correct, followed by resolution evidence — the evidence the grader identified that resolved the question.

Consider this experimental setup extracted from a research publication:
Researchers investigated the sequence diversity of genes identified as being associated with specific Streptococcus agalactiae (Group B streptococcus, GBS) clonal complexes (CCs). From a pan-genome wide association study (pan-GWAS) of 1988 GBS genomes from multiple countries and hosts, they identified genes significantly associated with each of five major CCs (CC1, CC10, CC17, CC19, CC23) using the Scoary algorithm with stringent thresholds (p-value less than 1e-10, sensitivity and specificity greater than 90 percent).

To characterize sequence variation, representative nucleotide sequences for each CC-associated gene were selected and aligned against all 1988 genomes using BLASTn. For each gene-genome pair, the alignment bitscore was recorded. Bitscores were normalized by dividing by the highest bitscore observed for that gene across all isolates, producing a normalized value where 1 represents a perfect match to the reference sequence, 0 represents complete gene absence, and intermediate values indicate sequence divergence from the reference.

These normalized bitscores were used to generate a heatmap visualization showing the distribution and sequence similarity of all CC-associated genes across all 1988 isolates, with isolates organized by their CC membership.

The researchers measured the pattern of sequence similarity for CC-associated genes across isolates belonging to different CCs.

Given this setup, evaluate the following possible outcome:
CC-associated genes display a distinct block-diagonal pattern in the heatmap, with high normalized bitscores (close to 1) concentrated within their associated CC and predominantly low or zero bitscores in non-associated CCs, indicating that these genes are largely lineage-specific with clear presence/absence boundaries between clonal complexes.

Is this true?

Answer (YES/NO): NO